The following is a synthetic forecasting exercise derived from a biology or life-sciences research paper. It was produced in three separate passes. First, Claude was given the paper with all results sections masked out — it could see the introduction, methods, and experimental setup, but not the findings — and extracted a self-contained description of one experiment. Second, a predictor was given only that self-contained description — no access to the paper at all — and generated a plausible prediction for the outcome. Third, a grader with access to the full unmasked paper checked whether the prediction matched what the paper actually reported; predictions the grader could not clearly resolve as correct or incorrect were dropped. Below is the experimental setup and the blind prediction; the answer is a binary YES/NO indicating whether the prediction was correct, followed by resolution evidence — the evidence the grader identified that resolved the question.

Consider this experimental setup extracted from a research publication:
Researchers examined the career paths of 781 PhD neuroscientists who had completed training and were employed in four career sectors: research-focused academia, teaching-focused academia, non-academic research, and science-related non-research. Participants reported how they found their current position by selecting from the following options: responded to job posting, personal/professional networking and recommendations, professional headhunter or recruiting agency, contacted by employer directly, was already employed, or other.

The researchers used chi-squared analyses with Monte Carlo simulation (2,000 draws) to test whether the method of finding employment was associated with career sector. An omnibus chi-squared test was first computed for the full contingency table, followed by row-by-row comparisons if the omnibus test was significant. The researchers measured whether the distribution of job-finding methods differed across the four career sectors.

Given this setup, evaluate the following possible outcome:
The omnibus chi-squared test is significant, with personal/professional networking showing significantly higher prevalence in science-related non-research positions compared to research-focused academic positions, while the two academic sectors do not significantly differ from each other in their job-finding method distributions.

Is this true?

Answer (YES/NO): NO